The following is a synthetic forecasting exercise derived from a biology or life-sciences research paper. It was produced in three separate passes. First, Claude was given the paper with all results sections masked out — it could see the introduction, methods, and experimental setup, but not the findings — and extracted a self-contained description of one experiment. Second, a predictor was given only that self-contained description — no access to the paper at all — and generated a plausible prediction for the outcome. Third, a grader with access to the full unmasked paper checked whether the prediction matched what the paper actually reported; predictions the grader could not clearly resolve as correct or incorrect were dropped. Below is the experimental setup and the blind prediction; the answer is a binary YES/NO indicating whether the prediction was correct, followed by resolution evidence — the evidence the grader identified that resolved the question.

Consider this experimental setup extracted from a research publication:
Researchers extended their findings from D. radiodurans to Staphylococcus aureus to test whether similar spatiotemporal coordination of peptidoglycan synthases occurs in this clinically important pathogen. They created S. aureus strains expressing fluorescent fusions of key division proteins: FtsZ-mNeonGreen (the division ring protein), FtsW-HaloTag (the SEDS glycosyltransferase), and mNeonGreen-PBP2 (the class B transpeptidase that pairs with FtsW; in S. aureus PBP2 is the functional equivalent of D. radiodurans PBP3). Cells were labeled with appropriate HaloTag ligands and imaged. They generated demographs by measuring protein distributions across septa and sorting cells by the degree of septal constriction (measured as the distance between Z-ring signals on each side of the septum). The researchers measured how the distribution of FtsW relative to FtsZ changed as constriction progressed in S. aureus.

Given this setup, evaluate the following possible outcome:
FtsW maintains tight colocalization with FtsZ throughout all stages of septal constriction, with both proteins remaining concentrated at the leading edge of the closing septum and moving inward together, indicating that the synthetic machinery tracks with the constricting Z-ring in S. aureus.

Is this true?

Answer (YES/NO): YES